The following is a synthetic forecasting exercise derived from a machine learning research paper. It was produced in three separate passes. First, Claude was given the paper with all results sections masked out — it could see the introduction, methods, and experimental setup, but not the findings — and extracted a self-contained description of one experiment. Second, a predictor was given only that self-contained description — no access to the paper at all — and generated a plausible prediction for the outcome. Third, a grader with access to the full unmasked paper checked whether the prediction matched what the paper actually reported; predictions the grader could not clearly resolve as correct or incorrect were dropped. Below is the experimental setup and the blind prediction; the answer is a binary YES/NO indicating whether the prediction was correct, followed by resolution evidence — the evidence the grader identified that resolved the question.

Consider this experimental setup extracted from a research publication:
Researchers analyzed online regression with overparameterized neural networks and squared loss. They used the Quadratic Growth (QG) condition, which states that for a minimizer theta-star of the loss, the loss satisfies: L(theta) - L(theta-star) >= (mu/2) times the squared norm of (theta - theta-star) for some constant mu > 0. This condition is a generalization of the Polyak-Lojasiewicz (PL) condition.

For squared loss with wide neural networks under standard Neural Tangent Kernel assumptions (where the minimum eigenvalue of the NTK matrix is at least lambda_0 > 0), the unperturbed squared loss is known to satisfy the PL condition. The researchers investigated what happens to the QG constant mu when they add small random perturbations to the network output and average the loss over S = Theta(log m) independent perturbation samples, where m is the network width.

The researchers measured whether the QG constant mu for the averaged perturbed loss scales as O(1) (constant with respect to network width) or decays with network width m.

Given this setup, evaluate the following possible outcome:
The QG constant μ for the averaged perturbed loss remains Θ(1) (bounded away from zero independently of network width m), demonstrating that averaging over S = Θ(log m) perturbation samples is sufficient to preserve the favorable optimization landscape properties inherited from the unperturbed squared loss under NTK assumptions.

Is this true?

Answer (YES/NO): YES